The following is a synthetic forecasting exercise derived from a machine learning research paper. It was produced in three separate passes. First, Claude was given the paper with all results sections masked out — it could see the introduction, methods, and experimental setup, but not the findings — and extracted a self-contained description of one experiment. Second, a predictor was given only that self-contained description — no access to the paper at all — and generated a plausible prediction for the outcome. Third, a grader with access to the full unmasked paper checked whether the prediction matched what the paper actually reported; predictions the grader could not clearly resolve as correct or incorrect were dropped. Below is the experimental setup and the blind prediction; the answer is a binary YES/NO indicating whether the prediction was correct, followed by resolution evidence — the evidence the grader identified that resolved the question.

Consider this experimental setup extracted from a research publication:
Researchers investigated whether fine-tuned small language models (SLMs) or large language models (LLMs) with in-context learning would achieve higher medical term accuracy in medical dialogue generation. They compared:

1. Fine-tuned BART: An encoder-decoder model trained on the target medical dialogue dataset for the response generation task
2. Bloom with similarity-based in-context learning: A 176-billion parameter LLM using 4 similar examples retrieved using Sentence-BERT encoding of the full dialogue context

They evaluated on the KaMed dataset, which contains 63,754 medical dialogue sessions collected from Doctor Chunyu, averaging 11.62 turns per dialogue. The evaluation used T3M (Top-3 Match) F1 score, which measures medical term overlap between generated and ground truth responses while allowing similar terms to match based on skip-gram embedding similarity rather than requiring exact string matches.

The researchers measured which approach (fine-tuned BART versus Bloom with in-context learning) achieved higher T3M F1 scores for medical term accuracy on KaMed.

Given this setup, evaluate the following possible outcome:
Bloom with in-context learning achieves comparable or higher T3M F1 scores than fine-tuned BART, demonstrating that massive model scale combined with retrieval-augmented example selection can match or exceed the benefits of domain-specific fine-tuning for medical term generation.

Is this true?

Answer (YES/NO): YES